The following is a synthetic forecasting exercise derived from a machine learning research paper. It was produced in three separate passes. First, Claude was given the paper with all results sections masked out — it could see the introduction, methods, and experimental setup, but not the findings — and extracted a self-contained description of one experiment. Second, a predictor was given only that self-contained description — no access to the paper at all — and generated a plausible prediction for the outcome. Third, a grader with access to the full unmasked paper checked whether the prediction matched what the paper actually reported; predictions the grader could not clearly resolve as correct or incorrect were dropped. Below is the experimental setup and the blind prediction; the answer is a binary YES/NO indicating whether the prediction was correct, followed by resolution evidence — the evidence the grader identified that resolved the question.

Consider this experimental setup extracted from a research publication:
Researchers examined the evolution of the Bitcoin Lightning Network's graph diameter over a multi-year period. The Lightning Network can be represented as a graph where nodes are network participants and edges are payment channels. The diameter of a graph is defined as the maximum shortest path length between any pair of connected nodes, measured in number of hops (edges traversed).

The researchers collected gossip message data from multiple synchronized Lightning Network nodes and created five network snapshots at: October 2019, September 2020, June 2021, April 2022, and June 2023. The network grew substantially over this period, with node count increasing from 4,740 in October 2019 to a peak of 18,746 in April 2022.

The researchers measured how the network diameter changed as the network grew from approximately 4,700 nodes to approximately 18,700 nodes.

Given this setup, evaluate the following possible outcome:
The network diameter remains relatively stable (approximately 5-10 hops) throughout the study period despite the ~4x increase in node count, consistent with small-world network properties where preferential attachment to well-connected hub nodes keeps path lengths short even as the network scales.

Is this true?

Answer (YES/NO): YES